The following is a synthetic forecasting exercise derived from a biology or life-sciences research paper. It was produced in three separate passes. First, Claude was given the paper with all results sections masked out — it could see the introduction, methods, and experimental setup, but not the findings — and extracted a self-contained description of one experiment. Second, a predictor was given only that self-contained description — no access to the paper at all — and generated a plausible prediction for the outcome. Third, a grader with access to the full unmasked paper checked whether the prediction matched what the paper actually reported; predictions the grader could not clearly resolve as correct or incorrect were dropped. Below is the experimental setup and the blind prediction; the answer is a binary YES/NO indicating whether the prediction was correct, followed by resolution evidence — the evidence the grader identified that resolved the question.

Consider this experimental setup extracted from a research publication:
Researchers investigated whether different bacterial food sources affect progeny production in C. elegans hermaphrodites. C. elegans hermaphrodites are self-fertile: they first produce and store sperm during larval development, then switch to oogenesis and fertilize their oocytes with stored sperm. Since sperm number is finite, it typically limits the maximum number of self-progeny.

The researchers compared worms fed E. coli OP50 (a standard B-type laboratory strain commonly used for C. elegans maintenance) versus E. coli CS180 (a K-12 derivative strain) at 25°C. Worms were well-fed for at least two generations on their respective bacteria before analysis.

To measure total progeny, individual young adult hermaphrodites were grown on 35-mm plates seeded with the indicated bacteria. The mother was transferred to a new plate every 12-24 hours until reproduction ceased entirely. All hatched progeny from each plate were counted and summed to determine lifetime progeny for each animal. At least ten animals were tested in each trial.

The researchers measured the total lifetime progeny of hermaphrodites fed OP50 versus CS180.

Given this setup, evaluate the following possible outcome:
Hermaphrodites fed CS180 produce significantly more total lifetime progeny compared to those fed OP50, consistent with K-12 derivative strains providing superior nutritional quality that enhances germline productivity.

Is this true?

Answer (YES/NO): NO